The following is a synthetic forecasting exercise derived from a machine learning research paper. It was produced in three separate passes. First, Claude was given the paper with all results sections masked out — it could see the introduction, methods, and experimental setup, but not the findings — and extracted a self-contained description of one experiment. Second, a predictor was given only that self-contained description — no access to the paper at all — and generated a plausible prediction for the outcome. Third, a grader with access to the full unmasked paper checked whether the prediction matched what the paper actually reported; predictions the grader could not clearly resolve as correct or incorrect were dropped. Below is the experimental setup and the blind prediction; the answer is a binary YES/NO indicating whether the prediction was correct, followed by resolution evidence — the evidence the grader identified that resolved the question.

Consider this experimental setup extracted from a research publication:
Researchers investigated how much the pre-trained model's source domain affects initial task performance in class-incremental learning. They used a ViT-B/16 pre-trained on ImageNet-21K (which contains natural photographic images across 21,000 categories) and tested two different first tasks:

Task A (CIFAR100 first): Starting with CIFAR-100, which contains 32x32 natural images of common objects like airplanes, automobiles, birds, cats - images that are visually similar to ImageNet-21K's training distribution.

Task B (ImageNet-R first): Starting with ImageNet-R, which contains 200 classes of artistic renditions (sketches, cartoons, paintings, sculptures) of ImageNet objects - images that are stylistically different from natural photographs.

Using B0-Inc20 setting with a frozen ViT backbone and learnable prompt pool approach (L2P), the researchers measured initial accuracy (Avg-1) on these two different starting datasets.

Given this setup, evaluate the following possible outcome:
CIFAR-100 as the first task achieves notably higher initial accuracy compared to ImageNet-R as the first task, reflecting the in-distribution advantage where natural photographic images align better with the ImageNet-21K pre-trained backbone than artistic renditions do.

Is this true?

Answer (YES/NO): YES